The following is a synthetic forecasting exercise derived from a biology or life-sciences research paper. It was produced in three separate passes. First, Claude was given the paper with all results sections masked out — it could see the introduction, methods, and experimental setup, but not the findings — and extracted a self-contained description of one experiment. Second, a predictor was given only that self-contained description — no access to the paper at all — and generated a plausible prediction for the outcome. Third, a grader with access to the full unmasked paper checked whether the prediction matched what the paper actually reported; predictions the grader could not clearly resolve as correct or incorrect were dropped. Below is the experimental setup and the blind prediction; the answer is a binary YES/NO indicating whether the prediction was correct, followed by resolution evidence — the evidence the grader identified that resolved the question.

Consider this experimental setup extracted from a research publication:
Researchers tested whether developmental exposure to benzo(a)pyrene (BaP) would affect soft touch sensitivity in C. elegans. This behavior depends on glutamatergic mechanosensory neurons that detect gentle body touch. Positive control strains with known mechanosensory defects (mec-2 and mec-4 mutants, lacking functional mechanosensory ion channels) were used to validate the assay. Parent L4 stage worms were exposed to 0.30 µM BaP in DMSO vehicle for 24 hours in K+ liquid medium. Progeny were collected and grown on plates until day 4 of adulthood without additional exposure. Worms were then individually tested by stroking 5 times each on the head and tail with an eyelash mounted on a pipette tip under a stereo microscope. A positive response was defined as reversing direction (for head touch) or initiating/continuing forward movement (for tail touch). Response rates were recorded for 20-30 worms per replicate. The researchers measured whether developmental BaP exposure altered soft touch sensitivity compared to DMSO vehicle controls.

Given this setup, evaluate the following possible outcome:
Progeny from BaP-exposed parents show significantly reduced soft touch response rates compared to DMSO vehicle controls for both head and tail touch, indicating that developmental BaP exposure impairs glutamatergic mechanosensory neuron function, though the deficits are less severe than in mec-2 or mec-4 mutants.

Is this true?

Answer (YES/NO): NO